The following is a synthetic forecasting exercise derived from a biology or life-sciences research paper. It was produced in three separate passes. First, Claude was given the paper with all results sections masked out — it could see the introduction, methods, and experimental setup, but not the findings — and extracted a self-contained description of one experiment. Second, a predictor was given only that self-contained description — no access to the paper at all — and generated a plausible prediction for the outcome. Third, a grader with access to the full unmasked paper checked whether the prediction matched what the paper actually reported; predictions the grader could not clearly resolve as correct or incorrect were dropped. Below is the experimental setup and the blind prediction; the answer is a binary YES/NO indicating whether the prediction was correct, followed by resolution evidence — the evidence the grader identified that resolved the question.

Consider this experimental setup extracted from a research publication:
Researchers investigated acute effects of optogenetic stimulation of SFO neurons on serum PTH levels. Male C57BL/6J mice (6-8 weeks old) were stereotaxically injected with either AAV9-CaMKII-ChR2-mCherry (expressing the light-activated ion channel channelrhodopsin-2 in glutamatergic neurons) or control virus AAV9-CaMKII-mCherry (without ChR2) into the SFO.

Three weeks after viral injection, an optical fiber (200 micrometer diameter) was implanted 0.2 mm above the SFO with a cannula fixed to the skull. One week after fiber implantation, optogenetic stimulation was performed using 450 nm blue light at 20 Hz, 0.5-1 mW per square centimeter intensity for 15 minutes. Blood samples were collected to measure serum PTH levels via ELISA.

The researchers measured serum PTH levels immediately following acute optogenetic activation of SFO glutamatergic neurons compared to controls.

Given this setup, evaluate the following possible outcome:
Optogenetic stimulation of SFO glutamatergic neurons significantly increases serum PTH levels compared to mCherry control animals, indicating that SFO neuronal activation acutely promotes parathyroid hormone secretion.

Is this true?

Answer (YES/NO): NO